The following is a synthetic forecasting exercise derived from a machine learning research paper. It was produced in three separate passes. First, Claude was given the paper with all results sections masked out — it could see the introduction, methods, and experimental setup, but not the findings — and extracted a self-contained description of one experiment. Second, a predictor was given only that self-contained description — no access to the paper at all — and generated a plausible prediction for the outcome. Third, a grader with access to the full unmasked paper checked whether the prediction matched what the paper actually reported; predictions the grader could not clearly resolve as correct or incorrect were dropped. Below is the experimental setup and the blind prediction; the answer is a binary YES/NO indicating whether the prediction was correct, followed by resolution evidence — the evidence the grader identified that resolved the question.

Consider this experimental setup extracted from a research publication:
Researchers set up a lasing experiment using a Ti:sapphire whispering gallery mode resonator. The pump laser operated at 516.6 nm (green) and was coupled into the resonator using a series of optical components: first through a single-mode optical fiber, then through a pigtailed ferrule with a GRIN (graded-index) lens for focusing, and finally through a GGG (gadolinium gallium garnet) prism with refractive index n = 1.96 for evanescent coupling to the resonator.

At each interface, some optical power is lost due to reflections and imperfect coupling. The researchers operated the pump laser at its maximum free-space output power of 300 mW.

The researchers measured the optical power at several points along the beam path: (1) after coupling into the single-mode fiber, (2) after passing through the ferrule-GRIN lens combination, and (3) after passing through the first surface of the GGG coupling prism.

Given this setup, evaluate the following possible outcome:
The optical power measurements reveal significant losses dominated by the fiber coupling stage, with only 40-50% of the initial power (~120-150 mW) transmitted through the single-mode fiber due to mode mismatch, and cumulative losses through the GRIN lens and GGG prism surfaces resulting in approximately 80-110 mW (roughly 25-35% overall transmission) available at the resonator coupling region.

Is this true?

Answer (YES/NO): NO